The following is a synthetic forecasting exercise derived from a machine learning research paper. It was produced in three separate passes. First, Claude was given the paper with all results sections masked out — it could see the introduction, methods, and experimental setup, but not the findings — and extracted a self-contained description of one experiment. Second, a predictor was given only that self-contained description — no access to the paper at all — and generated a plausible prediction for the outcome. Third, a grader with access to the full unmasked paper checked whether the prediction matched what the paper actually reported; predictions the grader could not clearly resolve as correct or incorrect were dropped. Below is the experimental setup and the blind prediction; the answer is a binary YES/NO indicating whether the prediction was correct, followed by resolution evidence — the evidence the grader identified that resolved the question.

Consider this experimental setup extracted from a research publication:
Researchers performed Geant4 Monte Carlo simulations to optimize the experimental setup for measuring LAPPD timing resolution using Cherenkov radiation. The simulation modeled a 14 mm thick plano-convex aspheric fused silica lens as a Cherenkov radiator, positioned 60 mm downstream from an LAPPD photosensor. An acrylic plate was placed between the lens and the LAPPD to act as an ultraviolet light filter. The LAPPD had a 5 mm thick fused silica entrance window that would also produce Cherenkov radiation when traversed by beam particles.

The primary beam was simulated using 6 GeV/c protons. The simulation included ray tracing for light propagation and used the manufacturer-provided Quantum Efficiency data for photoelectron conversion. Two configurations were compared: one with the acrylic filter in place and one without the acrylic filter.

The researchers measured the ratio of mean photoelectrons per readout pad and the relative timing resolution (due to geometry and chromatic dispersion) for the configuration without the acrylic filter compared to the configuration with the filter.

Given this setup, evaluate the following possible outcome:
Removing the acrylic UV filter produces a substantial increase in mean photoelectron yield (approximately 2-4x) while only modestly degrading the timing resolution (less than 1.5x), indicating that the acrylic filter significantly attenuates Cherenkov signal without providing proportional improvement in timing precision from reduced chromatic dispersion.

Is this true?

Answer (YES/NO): NO